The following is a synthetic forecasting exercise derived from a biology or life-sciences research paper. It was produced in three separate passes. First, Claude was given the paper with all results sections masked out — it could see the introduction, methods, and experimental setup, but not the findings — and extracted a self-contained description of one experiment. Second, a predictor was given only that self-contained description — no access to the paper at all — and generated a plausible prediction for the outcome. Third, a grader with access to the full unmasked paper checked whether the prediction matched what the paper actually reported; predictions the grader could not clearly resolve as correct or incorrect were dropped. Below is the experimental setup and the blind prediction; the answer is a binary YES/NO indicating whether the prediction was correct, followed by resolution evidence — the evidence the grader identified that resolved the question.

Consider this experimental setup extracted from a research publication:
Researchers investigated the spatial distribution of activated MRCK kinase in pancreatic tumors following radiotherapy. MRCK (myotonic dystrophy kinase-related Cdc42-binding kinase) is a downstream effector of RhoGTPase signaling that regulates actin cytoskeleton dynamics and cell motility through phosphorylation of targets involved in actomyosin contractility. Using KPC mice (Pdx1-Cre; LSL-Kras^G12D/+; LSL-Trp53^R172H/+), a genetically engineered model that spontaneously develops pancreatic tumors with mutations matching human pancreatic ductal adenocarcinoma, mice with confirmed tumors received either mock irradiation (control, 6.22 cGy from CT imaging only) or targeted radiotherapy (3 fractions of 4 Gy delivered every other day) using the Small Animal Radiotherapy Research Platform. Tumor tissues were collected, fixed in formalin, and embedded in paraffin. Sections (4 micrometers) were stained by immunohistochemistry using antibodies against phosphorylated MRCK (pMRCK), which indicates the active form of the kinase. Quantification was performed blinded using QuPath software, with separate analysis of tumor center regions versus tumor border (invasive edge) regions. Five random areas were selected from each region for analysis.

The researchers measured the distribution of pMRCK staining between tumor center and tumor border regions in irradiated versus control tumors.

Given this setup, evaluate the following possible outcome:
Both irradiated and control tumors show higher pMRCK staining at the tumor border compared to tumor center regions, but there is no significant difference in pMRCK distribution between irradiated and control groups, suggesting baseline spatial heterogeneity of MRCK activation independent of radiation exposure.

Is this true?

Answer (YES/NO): NO